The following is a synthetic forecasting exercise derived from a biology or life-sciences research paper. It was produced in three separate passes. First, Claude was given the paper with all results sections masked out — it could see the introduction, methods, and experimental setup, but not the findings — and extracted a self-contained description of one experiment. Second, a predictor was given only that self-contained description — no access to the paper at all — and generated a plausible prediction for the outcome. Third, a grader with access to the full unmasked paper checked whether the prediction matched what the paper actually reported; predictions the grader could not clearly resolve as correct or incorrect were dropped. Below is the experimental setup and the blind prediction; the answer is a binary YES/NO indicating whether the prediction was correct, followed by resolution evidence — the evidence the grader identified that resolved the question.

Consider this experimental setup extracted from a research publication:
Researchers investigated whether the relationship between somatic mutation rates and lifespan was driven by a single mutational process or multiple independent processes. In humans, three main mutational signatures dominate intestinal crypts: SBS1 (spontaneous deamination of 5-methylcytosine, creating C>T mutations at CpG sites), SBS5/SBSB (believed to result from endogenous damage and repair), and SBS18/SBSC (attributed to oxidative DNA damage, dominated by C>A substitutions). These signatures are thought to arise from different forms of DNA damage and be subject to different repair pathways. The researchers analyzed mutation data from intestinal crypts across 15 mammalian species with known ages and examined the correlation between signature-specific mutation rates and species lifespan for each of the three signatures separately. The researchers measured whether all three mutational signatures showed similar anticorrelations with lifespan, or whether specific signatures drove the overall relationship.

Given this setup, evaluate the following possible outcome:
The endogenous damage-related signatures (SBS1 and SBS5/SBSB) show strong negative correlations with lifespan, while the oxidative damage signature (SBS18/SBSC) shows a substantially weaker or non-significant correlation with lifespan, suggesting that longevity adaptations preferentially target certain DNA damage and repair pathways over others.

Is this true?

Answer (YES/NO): NO